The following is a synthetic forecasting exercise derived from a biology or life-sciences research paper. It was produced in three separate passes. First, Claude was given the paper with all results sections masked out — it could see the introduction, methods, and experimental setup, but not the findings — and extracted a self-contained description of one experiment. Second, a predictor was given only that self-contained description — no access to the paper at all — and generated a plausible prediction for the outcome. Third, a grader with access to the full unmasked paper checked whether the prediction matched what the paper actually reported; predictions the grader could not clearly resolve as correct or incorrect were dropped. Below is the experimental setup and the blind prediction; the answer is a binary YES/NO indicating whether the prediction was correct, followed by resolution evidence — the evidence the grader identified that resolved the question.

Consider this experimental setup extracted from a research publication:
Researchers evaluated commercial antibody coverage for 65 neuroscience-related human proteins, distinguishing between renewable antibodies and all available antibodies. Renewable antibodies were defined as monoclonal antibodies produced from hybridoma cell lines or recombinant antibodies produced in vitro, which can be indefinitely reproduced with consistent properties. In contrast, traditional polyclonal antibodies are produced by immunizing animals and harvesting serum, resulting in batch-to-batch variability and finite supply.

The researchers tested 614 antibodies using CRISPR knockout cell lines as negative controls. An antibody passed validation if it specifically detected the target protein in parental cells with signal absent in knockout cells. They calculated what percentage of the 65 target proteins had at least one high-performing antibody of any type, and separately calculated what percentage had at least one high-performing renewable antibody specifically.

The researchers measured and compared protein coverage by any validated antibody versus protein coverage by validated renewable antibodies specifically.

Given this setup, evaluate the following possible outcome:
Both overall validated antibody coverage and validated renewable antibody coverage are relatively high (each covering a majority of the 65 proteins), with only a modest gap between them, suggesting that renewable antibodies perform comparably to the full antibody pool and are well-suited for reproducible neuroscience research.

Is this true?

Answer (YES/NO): YES